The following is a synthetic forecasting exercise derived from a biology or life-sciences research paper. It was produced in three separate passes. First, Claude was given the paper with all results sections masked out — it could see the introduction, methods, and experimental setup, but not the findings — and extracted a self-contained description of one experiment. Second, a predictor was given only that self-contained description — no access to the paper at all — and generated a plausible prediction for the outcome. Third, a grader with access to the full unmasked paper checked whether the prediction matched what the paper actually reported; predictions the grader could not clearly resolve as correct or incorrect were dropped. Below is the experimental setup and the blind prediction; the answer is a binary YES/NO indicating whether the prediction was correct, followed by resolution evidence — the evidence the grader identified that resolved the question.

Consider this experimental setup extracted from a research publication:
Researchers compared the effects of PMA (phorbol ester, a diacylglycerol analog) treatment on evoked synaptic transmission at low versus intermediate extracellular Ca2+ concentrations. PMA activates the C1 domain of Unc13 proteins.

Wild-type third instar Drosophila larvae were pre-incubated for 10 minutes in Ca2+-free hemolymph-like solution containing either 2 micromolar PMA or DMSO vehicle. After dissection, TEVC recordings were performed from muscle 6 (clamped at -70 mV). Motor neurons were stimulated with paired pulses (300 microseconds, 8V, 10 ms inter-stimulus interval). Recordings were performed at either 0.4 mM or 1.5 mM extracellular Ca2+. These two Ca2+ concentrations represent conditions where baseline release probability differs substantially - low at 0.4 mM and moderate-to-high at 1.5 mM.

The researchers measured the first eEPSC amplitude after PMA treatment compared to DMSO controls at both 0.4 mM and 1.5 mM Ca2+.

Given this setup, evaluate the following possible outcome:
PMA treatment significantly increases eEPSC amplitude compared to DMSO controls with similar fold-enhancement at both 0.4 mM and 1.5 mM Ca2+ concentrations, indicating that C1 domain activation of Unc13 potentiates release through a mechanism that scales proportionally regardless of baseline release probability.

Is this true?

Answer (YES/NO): NO